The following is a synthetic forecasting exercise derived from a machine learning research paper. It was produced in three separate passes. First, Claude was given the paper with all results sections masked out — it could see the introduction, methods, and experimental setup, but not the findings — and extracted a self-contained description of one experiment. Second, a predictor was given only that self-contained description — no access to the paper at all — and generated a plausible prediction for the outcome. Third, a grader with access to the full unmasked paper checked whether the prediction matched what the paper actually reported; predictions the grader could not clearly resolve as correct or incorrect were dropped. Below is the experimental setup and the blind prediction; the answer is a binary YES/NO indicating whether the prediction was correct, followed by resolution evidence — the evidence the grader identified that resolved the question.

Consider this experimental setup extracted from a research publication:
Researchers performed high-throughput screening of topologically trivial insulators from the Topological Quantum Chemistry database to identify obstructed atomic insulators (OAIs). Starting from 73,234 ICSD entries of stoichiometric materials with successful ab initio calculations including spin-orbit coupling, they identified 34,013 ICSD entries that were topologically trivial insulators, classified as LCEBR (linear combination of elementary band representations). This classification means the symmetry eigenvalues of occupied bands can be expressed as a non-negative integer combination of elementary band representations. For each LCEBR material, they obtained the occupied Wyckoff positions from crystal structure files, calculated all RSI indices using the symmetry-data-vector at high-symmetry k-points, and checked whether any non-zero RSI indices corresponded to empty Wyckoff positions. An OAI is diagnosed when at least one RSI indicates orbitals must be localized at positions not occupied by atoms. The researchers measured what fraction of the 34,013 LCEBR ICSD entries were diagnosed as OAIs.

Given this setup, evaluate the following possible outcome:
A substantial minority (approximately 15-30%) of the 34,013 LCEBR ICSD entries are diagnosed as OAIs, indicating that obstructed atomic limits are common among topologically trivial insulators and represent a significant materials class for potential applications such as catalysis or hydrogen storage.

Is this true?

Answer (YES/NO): NO